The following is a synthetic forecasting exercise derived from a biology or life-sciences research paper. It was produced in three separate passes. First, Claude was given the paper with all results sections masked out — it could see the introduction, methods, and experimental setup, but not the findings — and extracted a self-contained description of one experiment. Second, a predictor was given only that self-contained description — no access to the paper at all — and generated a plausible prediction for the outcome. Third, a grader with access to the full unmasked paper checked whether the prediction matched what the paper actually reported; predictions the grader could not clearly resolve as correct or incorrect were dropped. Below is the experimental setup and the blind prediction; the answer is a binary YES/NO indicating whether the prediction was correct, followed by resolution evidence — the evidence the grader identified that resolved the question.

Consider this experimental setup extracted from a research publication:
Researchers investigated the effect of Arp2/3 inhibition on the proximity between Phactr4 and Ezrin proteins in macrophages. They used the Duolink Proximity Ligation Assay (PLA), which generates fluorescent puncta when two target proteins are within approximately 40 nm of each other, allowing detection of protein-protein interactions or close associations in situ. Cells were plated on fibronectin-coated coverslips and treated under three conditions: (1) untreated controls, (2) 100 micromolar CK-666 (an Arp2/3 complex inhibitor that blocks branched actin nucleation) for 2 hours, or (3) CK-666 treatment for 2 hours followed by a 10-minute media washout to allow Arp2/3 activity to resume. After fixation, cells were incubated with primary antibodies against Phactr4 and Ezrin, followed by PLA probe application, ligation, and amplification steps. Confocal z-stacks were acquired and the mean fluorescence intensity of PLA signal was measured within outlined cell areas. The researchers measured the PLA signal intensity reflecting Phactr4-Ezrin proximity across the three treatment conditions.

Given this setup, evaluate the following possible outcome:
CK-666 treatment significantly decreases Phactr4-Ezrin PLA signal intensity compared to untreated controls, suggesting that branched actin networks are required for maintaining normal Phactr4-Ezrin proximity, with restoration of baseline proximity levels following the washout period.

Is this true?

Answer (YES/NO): NO